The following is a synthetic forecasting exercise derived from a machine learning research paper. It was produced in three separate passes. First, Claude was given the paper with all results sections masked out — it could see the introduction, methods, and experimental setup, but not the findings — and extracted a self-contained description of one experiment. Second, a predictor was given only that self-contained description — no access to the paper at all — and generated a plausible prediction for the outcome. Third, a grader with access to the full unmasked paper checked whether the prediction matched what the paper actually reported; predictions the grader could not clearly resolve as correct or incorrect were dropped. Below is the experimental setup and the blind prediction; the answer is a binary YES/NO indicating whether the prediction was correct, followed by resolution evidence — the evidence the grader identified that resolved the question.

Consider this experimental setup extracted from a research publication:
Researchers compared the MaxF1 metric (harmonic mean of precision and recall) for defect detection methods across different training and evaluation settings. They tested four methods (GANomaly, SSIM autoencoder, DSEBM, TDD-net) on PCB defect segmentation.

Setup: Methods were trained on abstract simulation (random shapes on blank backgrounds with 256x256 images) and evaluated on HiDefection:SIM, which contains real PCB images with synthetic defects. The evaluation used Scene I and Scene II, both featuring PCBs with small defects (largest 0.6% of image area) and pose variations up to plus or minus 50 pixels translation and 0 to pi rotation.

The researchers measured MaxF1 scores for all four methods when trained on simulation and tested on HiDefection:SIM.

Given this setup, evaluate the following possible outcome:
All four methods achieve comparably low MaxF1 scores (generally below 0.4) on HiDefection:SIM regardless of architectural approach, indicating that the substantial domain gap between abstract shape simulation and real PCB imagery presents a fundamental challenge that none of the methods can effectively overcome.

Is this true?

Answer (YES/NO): NO